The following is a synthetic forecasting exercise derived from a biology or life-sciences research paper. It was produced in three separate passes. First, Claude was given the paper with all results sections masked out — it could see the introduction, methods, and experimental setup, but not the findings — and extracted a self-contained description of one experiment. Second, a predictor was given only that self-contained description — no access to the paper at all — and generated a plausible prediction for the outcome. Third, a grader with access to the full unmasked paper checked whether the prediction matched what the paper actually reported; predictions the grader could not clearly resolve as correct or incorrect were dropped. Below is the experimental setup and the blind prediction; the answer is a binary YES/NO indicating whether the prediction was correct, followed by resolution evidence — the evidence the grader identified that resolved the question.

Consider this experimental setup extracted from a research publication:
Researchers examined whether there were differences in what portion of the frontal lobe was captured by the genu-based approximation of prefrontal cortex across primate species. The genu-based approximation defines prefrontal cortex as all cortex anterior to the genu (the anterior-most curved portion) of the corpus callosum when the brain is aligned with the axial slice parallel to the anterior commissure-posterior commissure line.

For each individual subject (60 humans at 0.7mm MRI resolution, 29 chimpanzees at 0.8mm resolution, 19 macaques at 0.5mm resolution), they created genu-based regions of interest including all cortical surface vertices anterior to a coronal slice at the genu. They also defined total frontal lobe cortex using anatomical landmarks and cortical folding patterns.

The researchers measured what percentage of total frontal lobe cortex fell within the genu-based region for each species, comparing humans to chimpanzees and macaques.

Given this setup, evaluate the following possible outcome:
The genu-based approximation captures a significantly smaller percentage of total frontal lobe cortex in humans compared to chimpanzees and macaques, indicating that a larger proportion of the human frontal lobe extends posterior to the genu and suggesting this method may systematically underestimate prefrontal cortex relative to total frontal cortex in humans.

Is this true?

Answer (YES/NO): YES